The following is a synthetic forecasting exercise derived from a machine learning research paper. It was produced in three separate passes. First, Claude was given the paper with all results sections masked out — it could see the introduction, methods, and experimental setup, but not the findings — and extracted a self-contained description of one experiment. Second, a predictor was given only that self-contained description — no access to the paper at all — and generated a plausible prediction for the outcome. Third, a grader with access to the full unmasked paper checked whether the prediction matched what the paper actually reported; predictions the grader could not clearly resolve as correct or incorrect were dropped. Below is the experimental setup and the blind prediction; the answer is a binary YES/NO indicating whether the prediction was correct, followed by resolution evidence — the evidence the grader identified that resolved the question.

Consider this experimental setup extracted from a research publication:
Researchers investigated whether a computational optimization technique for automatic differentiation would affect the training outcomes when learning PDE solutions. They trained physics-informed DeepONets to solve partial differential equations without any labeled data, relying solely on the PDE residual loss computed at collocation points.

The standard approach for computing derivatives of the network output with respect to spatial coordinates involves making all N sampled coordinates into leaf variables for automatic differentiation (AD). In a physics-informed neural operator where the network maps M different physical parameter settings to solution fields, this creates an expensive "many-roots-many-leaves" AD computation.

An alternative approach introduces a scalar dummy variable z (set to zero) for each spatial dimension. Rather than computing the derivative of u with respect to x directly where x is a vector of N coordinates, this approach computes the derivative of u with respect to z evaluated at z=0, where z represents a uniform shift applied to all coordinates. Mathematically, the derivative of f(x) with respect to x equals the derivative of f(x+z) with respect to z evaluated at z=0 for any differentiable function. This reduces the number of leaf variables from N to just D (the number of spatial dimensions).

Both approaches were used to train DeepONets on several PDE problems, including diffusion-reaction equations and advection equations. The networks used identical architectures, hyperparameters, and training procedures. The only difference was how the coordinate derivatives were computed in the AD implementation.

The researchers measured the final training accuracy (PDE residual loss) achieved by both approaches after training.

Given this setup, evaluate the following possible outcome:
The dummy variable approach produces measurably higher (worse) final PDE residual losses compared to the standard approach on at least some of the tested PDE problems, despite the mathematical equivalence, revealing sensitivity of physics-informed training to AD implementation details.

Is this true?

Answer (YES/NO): NO